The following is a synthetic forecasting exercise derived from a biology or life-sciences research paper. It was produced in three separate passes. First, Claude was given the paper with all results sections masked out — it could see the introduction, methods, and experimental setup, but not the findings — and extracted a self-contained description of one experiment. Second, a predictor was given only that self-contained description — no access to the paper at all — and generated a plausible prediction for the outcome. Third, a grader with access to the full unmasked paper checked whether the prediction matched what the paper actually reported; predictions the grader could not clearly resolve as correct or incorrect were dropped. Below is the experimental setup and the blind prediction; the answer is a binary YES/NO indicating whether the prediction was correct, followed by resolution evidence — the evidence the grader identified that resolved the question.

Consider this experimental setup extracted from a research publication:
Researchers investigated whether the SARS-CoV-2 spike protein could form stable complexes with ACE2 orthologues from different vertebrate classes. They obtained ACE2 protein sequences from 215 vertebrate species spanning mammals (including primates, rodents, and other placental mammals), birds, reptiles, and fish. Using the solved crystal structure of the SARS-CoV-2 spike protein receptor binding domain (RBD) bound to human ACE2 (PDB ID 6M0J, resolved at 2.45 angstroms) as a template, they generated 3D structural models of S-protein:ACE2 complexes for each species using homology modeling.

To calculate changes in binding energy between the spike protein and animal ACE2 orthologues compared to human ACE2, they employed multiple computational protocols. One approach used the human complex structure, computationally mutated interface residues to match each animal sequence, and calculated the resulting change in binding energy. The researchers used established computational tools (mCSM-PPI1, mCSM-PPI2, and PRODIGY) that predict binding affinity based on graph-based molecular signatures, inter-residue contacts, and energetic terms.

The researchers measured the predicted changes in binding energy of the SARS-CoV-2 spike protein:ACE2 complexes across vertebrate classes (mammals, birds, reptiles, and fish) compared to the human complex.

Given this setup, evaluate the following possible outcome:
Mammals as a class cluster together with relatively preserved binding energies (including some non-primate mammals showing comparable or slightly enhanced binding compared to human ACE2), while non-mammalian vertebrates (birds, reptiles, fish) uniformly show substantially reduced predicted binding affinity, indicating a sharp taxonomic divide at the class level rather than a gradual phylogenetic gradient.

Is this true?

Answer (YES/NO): NO